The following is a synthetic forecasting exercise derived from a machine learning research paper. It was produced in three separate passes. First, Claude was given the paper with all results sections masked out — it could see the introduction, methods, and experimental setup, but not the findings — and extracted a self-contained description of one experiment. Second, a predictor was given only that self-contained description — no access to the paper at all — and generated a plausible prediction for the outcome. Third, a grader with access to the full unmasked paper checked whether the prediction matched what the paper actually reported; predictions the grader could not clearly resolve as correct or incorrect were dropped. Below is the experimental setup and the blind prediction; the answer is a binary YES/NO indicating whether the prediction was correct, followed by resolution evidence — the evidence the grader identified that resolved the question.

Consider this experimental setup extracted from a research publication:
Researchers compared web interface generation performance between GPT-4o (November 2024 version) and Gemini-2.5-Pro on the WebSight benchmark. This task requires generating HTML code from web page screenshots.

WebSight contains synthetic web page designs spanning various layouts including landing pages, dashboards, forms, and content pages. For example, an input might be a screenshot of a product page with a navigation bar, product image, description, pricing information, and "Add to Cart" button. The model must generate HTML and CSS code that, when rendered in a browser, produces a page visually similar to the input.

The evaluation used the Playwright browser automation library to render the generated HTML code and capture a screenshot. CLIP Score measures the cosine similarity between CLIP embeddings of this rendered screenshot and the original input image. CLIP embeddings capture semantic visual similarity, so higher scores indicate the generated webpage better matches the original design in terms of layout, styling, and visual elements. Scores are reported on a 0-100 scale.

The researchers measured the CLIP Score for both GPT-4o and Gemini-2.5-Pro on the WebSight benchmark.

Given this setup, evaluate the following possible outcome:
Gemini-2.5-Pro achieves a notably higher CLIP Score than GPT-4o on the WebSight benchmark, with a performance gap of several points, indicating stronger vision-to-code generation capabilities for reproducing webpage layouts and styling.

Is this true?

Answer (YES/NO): NO